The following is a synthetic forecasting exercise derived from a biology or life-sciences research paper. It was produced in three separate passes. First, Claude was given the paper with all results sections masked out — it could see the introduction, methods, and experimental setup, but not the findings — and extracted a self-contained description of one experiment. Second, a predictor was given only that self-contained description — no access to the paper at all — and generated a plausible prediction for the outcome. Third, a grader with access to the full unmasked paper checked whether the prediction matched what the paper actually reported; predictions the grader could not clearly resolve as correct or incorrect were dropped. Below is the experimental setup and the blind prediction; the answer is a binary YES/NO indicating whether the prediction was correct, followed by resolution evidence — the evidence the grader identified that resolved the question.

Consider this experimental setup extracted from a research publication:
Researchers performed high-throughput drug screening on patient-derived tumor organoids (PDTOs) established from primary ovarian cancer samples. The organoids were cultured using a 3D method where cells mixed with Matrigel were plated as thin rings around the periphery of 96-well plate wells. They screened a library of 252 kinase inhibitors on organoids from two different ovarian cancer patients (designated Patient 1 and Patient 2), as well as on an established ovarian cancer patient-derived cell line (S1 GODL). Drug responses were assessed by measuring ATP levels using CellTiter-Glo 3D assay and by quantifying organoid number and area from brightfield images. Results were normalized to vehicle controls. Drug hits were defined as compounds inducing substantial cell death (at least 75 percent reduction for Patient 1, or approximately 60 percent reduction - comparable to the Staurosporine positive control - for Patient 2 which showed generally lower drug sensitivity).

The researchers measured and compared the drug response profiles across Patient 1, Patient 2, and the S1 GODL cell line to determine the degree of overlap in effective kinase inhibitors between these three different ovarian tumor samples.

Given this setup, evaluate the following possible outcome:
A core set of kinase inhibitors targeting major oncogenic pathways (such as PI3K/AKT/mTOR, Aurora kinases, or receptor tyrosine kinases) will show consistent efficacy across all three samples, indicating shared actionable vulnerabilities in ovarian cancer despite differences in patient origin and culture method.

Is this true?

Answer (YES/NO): NO